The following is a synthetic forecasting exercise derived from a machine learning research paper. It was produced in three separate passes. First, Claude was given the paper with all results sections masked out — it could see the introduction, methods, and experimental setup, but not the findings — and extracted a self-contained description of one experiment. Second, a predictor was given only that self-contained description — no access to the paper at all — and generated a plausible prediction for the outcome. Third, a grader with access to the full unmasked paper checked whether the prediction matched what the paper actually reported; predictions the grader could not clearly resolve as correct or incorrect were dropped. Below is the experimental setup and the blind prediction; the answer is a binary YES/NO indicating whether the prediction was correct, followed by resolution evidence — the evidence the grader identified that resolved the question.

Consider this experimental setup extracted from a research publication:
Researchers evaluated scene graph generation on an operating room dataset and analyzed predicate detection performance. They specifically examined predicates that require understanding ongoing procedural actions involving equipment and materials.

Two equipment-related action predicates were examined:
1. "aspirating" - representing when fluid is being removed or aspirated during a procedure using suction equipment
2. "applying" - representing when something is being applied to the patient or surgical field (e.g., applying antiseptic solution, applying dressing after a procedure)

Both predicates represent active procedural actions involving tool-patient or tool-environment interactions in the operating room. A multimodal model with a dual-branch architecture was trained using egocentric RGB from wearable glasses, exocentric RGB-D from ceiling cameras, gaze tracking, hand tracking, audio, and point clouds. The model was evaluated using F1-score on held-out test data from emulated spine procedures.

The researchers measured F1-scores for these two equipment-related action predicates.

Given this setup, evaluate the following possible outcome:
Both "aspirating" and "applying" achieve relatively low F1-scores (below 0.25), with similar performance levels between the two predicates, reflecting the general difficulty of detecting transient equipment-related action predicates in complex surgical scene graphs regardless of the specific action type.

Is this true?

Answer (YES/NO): NO